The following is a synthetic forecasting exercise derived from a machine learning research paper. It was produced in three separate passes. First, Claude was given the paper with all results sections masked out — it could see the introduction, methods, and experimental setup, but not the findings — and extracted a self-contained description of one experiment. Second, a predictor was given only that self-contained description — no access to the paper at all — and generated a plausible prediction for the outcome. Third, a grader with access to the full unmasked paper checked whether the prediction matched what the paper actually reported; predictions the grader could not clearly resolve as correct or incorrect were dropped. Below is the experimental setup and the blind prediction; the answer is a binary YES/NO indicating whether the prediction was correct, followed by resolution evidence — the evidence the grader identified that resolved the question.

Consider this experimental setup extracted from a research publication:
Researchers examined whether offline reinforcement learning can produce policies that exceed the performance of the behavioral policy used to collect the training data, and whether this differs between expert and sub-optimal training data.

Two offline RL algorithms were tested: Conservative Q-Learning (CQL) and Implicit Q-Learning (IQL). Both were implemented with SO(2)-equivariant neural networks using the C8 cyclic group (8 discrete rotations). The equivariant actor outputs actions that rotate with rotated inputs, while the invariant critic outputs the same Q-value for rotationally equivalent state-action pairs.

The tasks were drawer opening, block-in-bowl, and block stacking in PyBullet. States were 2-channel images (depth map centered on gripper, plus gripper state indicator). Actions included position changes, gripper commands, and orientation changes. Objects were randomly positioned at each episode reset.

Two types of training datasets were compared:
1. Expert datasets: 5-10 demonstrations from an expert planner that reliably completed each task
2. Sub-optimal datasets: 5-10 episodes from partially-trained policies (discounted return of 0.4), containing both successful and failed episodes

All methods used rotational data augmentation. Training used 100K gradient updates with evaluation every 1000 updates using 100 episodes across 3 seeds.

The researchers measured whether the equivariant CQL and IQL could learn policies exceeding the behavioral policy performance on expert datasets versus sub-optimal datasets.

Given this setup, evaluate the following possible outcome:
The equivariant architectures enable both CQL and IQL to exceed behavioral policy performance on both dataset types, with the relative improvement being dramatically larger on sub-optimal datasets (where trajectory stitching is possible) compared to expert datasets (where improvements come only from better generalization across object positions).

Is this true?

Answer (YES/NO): NO